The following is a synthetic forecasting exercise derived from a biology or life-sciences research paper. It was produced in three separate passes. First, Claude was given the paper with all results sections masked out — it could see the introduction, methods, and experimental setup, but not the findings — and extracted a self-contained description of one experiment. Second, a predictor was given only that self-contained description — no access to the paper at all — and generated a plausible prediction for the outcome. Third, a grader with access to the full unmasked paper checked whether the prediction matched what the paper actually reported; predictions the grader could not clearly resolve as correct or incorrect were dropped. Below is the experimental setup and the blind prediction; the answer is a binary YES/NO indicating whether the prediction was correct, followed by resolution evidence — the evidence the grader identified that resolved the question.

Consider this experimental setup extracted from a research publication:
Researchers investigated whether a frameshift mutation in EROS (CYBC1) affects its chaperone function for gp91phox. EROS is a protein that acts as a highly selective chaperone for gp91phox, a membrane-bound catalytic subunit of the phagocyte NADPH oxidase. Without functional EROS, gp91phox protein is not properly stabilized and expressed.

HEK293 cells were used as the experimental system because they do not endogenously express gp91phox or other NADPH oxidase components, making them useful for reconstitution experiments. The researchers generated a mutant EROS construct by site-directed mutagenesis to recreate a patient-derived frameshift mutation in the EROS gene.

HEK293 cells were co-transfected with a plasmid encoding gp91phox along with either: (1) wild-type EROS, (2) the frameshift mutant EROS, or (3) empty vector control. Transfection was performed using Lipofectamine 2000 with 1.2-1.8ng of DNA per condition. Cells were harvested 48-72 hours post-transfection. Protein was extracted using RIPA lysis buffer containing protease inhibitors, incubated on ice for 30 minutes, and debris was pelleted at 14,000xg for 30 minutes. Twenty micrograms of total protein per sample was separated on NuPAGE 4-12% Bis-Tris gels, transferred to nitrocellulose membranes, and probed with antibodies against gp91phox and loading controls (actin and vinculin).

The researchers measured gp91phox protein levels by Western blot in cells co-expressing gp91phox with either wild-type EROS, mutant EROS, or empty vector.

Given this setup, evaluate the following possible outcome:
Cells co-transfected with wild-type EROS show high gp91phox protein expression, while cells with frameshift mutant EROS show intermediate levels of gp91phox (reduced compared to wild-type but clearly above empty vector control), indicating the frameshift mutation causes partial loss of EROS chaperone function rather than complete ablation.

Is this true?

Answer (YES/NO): NO